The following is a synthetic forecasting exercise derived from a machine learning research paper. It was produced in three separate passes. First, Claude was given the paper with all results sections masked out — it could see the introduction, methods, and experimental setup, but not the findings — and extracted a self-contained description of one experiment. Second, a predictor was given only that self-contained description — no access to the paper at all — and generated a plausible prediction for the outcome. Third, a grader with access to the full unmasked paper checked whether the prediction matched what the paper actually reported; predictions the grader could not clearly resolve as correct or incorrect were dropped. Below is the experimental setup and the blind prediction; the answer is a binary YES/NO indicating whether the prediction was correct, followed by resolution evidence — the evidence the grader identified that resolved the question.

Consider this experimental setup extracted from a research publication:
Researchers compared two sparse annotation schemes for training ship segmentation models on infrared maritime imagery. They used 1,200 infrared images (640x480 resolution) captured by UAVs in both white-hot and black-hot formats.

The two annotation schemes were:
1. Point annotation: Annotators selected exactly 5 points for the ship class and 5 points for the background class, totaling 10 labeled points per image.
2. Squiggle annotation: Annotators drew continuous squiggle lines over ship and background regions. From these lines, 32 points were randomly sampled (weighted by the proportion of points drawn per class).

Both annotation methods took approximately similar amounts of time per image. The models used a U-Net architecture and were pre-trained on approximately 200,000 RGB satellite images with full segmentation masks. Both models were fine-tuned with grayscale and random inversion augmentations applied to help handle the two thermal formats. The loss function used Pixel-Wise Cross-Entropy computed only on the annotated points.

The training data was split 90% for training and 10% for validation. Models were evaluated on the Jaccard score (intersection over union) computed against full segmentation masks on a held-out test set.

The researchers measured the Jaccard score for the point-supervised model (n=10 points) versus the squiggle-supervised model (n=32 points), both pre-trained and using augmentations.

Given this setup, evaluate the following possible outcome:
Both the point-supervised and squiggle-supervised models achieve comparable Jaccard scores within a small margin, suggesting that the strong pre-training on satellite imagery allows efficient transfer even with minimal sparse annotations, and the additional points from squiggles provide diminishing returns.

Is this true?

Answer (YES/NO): NO